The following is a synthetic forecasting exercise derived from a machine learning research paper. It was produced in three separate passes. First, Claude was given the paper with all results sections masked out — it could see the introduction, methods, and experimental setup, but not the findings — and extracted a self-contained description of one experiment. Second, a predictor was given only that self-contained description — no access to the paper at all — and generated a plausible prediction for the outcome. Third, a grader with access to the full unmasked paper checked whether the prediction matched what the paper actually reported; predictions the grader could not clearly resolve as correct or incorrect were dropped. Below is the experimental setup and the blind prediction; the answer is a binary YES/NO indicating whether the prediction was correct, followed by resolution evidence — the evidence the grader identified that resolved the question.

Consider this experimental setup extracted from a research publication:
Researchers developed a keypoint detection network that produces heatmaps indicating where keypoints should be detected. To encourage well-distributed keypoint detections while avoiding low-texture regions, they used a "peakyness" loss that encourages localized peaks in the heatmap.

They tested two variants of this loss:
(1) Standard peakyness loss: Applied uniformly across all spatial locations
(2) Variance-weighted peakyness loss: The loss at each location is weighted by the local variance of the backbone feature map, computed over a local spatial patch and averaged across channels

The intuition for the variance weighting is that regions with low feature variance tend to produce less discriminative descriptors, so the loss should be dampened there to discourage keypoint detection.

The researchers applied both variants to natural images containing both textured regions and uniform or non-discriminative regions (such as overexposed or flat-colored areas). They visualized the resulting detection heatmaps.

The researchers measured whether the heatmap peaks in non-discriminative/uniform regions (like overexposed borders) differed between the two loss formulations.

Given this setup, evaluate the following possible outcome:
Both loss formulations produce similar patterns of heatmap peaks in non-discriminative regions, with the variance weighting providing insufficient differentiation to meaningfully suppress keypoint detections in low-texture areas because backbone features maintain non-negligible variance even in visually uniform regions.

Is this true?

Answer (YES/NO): NO